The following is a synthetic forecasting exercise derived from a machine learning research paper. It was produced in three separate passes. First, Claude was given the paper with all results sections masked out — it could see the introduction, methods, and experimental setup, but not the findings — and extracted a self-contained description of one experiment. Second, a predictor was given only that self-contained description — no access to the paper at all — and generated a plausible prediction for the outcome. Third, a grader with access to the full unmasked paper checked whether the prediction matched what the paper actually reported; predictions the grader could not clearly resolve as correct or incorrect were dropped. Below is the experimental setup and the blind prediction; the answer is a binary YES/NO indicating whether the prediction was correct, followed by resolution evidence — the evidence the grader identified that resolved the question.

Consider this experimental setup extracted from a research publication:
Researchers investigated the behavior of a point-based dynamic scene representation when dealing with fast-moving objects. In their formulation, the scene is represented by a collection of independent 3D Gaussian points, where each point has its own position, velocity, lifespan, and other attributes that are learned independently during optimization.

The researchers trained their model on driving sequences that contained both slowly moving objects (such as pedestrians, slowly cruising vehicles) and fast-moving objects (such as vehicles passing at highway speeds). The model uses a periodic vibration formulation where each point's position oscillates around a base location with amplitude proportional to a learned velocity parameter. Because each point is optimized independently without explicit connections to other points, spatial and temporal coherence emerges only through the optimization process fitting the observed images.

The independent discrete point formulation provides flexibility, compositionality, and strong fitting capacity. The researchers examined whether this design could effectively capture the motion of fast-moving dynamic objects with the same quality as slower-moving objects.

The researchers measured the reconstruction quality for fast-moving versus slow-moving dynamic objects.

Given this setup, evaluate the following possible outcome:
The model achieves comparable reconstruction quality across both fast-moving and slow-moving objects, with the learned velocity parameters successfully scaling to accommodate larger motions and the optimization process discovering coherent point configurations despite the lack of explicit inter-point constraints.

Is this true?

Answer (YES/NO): NO